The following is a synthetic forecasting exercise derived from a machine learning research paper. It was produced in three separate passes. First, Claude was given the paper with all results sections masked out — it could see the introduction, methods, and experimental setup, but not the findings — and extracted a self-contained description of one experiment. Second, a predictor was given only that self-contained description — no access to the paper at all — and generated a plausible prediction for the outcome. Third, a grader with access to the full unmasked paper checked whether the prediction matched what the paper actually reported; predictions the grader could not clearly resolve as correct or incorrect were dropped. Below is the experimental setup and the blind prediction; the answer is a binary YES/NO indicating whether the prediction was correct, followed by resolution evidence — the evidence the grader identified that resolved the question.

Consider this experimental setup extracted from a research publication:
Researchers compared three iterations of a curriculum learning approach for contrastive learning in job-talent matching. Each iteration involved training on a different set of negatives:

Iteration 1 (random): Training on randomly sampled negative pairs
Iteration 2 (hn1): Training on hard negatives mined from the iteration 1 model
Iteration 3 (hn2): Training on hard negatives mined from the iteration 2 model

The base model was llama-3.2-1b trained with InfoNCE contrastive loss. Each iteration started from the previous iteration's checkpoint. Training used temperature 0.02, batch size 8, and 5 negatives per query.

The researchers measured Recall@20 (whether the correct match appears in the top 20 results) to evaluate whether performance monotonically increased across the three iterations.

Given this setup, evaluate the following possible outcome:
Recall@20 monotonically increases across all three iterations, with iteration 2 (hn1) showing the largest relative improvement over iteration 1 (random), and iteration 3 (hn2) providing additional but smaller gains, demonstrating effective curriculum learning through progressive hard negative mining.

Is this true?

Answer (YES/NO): NO